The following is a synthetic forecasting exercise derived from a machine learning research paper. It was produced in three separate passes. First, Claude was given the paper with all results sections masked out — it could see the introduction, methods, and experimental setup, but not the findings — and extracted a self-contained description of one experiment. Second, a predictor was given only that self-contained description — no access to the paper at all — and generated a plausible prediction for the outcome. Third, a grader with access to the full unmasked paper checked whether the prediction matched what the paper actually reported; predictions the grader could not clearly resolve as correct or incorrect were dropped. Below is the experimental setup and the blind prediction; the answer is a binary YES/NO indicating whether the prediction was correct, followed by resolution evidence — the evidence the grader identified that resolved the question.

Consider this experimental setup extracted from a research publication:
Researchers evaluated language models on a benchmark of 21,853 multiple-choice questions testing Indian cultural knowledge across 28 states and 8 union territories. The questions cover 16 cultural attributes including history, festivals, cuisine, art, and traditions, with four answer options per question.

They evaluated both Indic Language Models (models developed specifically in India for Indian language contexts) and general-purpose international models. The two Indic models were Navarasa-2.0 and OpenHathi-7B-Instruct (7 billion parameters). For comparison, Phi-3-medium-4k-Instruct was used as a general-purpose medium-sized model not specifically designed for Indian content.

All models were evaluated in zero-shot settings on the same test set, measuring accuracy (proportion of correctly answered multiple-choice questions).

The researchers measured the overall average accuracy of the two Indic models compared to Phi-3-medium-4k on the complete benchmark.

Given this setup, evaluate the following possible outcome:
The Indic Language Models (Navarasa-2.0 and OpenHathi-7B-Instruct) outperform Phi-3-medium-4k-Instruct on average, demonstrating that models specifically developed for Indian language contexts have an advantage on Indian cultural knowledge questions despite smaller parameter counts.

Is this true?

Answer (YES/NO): NO